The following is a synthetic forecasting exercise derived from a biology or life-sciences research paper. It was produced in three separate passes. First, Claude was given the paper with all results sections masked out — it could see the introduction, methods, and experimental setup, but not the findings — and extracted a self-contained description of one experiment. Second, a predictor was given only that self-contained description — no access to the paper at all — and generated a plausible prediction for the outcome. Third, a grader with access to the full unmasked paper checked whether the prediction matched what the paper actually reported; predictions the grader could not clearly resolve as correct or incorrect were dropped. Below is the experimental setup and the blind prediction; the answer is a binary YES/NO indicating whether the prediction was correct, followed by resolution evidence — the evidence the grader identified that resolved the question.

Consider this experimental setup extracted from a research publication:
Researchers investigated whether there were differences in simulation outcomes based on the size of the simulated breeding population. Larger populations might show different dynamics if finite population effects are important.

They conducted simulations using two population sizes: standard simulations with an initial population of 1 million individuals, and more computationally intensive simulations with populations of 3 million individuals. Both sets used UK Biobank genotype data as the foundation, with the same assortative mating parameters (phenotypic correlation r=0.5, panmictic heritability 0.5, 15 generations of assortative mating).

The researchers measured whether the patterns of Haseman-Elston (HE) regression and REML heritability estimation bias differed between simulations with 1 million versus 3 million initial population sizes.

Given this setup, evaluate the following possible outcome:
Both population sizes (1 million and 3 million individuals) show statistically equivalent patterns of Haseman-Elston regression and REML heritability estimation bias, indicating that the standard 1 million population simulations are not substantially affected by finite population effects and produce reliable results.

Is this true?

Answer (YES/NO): YES